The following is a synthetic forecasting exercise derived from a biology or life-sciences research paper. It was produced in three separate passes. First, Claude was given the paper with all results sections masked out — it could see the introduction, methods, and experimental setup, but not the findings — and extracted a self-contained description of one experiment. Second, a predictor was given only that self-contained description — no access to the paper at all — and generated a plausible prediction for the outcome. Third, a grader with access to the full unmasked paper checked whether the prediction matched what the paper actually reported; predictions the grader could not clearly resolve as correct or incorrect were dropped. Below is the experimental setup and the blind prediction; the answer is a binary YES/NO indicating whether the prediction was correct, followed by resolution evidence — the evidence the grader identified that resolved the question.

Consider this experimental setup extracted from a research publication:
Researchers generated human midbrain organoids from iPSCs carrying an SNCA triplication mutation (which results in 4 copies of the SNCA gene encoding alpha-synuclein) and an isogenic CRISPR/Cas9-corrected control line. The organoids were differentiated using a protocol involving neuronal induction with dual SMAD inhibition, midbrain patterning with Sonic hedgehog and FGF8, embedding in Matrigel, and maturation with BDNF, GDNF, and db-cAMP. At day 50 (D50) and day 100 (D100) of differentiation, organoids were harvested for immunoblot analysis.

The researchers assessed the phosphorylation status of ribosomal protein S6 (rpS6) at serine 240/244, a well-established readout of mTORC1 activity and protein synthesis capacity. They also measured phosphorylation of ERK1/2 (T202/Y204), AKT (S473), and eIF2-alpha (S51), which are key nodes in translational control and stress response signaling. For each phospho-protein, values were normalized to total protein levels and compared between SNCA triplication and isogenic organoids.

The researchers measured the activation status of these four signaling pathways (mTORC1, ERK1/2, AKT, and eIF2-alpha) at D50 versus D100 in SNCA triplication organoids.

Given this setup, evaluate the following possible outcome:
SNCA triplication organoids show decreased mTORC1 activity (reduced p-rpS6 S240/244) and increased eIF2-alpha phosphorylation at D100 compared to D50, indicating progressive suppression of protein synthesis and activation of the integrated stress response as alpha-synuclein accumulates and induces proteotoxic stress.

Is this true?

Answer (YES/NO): NO